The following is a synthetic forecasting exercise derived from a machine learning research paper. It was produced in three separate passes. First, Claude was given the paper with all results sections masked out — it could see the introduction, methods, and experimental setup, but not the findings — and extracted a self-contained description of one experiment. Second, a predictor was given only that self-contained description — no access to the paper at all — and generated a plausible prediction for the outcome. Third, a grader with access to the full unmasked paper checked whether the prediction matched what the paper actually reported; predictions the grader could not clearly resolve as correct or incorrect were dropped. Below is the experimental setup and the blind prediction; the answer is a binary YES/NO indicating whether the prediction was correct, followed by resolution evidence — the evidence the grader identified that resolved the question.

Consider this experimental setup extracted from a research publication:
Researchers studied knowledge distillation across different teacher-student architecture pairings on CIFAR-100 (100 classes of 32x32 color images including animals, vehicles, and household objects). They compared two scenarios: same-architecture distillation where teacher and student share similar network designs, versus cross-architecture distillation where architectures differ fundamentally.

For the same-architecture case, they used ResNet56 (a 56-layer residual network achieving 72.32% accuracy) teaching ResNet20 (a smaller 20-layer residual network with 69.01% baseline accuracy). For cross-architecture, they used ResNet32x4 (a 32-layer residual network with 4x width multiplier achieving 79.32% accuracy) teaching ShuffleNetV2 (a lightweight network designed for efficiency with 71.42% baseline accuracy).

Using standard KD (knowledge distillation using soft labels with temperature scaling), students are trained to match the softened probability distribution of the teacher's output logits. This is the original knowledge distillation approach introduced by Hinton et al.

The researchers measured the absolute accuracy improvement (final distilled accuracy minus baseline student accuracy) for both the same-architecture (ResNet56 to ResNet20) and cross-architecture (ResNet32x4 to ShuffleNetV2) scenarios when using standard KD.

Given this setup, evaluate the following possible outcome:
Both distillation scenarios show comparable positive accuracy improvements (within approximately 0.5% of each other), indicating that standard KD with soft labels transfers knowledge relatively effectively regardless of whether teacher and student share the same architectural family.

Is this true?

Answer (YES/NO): NO